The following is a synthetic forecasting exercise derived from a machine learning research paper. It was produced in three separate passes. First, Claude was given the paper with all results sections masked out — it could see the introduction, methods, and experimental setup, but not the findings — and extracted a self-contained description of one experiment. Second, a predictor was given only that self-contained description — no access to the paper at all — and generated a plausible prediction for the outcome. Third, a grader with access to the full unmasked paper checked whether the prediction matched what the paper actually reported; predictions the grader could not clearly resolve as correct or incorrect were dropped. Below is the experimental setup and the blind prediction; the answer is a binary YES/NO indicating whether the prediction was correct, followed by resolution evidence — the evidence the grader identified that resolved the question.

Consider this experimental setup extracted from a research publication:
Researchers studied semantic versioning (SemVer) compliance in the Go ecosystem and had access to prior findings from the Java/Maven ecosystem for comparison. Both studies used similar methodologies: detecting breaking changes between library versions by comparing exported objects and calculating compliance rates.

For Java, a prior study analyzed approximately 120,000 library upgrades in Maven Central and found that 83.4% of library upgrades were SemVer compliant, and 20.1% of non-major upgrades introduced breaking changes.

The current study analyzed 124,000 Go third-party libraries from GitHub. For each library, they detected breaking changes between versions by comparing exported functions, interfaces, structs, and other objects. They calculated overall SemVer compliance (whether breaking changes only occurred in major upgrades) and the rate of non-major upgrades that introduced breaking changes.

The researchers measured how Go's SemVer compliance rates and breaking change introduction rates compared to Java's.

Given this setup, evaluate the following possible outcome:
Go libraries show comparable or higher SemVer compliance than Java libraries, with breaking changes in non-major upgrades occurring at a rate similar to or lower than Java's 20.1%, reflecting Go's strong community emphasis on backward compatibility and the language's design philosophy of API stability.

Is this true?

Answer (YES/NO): NO